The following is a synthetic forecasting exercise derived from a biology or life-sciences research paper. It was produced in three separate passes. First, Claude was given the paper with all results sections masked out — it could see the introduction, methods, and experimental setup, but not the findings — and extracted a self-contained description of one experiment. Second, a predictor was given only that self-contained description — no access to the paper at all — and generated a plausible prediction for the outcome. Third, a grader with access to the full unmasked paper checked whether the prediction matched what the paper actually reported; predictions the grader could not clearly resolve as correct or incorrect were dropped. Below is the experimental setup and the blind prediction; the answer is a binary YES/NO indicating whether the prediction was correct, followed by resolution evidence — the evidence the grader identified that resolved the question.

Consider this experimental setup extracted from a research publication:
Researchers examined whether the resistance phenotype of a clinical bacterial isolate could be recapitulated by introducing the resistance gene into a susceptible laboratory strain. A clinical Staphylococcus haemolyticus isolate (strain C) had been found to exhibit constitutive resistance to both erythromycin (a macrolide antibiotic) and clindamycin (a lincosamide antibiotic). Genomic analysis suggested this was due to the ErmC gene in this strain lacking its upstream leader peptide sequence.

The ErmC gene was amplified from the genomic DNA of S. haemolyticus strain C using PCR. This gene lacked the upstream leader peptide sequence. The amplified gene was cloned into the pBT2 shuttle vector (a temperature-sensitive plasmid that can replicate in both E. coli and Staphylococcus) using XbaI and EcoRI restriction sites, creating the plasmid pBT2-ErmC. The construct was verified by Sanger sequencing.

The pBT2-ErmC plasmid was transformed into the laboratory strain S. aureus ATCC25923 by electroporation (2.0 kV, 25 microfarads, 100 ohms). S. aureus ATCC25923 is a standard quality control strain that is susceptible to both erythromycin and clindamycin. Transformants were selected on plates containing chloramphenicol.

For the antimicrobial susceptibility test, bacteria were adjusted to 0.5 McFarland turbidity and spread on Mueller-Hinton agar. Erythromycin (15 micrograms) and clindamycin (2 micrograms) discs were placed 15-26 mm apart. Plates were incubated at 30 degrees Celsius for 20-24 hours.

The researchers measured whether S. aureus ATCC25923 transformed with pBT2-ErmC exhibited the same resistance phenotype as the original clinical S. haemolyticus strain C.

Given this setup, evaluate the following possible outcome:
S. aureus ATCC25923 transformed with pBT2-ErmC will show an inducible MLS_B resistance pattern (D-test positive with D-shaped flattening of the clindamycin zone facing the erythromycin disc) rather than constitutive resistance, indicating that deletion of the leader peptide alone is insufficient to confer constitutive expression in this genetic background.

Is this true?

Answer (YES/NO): NO